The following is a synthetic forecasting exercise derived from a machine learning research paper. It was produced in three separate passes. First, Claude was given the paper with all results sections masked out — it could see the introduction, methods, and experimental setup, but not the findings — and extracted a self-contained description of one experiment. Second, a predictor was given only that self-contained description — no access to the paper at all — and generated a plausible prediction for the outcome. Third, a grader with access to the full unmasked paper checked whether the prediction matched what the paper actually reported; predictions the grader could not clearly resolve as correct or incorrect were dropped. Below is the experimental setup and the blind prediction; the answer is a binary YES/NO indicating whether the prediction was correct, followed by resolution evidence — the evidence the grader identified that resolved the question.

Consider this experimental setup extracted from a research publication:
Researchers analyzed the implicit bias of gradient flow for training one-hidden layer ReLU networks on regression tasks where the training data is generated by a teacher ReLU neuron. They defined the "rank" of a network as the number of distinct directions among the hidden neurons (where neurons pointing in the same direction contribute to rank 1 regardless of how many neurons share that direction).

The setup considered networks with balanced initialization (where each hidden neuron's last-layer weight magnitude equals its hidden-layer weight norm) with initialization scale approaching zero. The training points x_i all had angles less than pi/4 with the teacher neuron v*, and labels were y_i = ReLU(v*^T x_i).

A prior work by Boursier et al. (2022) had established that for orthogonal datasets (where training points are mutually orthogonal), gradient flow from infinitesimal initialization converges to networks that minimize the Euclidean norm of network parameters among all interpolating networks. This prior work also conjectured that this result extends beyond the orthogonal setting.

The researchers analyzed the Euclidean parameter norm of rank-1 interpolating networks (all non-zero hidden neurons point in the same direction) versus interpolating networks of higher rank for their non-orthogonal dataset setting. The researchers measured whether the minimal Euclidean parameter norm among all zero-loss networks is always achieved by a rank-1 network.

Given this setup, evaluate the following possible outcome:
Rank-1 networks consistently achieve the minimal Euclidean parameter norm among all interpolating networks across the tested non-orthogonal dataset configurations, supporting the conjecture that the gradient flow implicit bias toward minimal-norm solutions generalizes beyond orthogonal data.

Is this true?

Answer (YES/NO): NO